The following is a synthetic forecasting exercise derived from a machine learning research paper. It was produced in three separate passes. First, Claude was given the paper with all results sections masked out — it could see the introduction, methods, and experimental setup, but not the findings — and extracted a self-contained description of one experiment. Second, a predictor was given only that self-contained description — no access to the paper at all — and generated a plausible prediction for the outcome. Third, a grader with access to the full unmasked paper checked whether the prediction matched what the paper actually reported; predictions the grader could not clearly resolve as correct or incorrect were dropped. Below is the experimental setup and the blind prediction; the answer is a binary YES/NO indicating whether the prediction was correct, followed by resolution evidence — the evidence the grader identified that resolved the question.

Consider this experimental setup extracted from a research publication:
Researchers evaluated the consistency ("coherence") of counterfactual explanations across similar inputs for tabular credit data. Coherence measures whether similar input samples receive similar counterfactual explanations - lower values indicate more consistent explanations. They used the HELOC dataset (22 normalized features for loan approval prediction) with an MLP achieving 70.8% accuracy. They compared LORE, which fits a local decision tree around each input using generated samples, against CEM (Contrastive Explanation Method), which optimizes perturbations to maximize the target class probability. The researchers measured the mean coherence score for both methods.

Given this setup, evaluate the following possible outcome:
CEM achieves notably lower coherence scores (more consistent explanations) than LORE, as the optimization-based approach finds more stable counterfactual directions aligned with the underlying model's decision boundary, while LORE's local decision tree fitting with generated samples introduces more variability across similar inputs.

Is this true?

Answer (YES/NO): YES